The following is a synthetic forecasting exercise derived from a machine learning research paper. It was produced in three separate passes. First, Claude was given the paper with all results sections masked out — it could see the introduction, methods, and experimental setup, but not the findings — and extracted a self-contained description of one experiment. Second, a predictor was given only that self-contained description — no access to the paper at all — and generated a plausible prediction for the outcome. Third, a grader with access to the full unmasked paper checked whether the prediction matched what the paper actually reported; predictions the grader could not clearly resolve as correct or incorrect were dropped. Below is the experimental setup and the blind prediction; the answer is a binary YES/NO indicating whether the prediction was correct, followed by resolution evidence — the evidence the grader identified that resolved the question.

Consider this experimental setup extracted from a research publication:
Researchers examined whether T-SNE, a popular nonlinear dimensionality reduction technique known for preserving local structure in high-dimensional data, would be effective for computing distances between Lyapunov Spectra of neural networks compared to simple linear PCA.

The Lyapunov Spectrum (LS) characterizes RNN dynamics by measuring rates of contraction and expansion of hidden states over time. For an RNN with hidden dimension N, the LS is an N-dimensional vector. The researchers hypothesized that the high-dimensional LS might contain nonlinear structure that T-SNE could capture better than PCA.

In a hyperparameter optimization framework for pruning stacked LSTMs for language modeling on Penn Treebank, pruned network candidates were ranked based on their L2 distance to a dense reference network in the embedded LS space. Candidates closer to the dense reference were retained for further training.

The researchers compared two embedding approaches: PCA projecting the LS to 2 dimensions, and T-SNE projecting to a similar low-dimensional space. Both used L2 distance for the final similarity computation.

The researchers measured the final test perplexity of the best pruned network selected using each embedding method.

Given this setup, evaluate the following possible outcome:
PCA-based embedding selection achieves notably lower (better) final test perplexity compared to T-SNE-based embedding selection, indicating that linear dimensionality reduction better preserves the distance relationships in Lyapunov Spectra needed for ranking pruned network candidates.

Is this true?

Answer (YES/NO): NO